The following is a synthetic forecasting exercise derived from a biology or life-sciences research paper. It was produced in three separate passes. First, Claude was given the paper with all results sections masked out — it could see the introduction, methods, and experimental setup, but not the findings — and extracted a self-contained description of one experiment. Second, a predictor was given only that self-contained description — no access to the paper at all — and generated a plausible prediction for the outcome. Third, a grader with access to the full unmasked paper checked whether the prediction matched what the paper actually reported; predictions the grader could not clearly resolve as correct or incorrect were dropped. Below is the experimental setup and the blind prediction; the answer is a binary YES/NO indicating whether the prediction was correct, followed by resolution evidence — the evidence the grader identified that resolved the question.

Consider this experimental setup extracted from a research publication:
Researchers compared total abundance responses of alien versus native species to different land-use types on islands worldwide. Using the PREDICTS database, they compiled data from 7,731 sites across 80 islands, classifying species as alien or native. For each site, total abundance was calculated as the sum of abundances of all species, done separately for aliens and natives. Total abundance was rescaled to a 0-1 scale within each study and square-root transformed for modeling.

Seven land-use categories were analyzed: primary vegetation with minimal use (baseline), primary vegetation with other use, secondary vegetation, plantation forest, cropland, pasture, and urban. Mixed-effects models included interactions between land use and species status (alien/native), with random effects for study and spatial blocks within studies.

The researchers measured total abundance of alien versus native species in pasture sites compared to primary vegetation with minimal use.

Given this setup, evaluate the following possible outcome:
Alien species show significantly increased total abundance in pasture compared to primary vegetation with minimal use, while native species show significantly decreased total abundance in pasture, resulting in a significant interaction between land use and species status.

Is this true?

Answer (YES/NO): YES